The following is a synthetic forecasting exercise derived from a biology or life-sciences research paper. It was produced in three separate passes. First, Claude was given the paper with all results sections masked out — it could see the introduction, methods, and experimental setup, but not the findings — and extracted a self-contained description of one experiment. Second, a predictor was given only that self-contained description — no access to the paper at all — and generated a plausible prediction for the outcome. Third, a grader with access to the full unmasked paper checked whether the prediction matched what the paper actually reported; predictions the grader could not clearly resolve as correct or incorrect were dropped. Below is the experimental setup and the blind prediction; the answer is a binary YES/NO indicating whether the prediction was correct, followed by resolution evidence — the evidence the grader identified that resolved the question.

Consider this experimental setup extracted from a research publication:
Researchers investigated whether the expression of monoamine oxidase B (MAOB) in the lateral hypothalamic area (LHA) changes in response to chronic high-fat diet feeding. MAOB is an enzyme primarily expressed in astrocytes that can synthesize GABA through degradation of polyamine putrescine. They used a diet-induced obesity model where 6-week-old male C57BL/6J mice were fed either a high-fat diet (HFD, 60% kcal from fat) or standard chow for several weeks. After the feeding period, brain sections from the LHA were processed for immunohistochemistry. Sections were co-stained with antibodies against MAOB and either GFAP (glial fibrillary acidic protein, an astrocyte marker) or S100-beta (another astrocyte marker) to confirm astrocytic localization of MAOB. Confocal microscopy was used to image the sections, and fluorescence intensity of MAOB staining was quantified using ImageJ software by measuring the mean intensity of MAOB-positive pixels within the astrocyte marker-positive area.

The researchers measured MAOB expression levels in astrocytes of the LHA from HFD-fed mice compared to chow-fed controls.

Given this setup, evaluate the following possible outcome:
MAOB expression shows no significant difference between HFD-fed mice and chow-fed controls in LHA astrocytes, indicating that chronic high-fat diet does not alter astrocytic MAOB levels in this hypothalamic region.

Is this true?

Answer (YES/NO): NO